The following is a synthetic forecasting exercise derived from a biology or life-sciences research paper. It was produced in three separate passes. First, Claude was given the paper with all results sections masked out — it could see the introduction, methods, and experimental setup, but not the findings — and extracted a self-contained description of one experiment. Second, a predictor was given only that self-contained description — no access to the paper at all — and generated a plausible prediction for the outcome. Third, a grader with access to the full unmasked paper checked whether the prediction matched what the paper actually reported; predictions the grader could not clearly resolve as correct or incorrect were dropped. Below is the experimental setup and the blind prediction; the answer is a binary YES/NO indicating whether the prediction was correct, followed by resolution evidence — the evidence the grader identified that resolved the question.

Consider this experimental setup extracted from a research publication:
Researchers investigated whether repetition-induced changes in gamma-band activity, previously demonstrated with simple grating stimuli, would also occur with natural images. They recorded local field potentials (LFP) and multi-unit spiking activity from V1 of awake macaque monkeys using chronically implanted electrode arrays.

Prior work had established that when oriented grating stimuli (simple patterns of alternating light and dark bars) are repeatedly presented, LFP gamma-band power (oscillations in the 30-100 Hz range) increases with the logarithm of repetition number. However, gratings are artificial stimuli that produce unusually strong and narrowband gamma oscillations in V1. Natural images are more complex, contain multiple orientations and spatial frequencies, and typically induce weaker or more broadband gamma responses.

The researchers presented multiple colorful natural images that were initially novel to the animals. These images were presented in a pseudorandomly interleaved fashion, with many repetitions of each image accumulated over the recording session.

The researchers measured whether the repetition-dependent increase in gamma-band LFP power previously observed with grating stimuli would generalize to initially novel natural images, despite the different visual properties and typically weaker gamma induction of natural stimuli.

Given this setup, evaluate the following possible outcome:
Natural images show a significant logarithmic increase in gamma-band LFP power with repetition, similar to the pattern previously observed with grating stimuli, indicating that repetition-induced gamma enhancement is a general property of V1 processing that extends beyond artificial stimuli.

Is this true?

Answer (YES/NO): NO